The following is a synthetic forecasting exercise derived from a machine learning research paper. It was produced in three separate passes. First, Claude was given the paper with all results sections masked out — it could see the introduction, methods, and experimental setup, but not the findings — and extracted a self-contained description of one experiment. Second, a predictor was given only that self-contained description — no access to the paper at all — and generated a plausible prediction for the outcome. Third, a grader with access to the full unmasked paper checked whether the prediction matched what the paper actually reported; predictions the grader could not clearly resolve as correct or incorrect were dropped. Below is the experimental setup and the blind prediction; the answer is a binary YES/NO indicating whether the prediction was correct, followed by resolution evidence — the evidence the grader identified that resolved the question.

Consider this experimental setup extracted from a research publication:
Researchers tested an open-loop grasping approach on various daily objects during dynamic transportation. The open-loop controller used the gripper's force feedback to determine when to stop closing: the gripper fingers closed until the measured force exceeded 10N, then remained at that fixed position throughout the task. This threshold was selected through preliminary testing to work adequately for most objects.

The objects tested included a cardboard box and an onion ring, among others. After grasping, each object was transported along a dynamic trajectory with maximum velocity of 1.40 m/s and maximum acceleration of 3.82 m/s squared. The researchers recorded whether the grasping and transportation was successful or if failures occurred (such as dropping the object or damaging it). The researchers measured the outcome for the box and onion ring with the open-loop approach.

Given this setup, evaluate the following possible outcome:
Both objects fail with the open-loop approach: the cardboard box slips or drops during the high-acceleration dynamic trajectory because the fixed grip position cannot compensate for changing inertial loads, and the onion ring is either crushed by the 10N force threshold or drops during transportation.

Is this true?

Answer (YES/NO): YES